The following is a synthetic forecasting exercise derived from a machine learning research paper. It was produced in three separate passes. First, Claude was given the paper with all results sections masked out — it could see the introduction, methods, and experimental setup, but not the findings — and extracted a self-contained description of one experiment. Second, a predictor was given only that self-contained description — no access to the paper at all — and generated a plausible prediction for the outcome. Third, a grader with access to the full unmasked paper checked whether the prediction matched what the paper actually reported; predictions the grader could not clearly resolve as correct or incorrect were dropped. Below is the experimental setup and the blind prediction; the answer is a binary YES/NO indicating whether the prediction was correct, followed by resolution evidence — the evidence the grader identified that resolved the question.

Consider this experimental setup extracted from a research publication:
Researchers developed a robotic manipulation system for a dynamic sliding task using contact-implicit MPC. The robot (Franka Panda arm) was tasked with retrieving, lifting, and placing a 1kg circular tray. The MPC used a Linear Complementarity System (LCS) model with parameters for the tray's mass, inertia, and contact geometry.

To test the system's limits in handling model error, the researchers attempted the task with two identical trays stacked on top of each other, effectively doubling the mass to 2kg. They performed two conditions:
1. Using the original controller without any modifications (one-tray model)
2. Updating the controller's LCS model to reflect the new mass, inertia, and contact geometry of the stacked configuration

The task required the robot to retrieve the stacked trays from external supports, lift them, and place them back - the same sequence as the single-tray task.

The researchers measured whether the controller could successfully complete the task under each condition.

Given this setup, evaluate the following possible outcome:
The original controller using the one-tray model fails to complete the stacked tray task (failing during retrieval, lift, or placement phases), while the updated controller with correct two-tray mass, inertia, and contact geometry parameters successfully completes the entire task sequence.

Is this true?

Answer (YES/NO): YES